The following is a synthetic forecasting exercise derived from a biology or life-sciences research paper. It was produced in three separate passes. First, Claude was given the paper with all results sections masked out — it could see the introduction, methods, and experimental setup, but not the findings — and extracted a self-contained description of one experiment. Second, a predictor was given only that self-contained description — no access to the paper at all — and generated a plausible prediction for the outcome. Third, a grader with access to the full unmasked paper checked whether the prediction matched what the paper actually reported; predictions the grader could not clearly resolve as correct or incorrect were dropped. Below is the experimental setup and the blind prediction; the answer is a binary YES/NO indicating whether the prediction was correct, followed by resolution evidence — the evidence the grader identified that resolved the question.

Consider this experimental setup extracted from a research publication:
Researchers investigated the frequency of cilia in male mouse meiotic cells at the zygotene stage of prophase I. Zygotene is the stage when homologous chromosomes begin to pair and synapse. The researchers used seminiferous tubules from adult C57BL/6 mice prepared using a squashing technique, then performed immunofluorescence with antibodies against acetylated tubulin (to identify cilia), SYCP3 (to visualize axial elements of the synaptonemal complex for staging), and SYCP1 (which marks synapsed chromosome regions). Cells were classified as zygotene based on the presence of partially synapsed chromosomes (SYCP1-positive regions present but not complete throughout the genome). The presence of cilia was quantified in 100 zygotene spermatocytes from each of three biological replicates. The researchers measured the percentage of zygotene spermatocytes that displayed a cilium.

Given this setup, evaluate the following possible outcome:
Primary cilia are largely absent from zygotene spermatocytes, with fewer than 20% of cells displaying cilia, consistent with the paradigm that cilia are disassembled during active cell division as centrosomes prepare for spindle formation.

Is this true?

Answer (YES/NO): NO